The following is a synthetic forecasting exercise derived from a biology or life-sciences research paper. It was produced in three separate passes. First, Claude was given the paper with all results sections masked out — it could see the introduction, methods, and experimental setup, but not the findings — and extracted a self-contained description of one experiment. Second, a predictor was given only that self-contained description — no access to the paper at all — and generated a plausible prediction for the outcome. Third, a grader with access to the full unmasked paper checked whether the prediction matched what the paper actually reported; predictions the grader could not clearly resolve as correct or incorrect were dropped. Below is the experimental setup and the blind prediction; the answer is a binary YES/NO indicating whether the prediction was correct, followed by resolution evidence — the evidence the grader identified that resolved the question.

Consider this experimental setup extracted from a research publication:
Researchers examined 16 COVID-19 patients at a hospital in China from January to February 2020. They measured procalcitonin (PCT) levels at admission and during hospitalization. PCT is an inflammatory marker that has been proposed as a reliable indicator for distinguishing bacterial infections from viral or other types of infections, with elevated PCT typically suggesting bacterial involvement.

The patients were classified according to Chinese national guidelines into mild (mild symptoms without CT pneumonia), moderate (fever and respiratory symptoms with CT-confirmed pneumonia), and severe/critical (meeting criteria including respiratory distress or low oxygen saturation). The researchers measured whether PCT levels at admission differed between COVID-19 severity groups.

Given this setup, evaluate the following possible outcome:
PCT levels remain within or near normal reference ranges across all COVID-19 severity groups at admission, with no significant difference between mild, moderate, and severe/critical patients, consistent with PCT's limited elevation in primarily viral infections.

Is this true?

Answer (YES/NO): YES